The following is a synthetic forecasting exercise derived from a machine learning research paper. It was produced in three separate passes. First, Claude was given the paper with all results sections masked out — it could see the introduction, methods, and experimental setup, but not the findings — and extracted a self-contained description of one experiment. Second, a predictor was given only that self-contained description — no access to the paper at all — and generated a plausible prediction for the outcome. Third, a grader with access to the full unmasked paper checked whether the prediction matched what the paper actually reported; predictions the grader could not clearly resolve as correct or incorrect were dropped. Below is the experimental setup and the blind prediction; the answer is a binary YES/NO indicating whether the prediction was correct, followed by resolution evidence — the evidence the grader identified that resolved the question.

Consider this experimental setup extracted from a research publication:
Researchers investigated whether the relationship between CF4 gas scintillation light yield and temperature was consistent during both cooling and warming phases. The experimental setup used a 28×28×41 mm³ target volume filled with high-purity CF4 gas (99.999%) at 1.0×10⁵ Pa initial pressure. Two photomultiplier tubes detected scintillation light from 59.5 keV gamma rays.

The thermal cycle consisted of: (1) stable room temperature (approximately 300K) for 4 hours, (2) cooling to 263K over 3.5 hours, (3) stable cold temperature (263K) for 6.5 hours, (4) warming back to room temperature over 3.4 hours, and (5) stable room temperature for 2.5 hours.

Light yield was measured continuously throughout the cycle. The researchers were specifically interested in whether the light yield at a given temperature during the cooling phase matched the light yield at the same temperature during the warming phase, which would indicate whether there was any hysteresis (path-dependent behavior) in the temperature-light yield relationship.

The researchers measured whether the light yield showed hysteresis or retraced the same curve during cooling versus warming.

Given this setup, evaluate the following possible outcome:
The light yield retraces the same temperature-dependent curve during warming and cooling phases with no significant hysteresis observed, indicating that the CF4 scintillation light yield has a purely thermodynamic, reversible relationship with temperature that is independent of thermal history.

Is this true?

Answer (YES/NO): NO